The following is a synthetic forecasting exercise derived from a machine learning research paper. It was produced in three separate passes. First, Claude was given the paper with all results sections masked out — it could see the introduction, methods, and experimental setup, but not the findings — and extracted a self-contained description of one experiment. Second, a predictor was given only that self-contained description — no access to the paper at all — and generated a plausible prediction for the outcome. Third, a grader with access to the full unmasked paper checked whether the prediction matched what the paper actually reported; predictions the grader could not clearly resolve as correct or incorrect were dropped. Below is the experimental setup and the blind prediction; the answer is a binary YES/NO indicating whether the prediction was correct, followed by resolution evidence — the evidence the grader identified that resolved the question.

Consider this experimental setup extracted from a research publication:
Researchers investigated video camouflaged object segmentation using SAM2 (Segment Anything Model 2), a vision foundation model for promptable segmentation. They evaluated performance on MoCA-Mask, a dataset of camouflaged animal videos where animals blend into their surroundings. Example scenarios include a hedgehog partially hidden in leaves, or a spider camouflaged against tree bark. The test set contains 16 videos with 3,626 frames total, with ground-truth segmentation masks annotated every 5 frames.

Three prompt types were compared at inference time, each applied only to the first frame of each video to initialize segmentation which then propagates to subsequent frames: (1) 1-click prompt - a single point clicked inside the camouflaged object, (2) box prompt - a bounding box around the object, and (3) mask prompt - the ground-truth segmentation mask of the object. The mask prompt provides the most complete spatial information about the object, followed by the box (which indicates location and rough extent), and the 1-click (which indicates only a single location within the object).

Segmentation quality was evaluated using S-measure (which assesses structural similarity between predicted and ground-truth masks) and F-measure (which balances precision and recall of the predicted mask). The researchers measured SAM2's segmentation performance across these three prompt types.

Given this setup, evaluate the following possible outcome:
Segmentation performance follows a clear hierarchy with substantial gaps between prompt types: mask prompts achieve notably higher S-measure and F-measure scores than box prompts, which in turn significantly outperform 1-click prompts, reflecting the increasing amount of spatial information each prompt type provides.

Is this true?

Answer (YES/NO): NO